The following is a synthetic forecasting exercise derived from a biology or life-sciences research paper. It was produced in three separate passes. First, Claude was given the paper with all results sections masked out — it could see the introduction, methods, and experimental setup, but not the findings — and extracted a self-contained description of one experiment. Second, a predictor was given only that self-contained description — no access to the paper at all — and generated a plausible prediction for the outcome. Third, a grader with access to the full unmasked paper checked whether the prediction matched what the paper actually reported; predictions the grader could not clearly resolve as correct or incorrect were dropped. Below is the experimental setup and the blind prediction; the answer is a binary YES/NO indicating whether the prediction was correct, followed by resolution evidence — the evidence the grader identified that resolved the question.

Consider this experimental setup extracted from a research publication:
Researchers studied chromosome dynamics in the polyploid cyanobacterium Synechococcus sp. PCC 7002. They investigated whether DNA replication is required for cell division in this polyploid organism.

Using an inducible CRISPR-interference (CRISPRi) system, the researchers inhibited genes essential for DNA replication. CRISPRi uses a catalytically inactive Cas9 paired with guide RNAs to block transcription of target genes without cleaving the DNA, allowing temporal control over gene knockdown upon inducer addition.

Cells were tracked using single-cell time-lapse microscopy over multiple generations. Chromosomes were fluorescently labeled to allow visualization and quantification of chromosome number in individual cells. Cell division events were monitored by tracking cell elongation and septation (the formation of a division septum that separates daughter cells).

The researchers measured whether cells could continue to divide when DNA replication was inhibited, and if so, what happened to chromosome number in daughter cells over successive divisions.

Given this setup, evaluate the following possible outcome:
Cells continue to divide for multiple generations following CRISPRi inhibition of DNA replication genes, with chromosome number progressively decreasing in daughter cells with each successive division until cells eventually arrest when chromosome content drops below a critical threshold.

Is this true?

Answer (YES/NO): YES